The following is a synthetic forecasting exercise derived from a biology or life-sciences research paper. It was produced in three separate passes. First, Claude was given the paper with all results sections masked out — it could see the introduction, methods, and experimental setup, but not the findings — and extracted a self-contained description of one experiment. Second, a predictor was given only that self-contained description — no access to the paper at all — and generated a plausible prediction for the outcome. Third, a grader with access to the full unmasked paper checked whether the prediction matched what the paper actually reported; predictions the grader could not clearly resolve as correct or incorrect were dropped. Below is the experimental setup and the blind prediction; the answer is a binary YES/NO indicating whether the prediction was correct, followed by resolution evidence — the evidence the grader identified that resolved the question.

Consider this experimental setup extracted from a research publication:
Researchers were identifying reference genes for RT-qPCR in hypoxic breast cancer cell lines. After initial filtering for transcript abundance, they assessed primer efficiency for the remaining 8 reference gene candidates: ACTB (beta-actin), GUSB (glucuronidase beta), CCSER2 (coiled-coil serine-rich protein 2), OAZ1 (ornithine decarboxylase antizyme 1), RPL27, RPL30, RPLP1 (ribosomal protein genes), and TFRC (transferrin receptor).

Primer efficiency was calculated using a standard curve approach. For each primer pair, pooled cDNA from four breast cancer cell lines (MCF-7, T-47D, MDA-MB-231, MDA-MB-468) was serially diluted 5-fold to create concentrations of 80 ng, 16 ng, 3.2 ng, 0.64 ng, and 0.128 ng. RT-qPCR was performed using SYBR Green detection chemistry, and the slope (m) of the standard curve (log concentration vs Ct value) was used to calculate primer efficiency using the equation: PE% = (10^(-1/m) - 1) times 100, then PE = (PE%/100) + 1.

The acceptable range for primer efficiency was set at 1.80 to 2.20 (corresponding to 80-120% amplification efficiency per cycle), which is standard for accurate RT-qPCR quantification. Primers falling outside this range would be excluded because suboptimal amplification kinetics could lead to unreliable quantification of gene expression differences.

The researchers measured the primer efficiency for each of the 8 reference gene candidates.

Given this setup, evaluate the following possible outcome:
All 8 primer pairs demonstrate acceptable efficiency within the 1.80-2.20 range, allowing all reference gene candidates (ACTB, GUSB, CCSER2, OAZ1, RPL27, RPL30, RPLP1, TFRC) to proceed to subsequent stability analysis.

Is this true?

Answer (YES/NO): NO